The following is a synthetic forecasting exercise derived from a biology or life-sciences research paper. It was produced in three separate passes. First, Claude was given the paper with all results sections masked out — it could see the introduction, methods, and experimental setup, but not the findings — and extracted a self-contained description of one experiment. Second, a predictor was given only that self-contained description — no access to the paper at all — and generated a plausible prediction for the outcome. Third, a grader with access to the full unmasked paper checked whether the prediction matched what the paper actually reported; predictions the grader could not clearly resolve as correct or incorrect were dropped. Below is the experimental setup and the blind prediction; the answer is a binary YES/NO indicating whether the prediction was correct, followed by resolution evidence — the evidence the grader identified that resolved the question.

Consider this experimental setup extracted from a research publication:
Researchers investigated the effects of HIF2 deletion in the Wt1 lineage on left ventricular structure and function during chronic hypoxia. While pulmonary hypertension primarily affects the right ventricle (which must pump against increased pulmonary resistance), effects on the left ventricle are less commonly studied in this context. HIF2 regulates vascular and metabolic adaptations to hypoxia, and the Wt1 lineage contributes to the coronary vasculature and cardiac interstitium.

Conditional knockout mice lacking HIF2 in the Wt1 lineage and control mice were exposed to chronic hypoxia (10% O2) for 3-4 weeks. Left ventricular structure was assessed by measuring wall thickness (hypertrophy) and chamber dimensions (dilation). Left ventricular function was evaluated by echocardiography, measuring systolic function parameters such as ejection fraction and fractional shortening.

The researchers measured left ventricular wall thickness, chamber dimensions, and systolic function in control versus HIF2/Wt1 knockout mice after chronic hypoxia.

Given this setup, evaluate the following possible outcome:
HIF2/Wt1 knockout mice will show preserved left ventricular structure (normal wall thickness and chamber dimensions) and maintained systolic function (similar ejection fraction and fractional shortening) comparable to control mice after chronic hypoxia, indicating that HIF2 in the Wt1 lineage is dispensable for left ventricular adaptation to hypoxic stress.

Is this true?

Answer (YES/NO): NO